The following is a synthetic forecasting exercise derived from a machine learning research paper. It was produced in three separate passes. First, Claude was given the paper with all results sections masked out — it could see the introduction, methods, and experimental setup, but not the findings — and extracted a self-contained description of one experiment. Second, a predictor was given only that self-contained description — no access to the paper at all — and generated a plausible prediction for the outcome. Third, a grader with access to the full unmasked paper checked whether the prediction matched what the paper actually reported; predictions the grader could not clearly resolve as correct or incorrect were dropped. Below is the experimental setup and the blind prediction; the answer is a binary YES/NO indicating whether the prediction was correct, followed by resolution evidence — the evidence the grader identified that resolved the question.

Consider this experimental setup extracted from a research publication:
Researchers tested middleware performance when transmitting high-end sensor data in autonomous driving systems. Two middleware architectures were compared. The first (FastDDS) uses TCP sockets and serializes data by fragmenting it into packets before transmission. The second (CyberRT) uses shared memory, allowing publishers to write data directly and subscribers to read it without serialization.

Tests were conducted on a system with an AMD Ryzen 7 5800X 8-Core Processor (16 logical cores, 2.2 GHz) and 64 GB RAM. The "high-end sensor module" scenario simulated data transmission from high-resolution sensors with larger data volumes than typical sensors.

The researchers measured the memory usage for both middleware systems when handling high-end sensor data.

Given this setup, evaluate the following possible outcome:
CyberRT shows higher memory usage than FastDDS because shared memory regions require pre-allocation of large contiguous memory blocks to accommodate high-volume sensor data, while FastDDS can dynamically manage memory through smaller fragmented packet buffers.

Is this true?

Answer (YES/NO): YES